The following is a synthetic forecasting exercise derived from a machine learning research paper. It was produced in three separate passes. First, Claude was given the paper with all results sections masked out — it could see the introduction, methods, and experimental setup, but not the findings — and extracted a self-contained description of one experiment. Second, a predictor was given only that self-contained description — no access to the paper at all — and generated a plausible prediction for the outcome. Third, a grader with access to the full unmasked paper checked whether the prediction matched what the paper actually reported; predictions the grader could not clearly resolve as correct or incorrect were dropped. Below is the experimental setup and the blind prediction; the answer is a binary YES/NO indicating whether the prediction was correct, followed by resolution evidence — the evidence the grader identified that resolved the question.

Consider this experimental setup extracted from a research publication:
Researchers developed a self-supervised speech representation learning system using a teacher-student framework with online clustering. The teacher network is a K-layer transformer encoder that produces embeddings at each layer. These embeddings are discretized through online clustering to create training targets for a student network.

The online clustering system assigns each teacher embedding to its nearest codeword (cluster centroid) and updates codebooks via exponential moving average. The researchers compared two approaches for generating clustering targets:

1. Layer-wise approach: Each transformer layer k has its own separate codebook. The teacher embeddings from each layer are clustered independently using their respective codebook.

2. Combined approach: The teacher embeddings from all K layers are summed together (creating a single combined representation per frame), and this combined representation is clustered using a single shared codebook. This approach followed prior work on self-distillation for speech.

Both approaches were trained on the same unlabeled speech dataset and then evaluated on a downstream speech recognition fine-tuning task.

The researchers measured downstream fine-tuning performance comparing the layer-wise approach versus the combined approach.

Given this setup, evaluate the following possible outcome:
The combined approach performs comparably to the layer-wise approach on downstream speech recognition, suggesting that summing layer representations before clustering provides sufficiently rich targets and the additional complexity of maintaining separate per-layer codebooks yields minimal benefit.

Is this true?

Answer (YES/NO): NO